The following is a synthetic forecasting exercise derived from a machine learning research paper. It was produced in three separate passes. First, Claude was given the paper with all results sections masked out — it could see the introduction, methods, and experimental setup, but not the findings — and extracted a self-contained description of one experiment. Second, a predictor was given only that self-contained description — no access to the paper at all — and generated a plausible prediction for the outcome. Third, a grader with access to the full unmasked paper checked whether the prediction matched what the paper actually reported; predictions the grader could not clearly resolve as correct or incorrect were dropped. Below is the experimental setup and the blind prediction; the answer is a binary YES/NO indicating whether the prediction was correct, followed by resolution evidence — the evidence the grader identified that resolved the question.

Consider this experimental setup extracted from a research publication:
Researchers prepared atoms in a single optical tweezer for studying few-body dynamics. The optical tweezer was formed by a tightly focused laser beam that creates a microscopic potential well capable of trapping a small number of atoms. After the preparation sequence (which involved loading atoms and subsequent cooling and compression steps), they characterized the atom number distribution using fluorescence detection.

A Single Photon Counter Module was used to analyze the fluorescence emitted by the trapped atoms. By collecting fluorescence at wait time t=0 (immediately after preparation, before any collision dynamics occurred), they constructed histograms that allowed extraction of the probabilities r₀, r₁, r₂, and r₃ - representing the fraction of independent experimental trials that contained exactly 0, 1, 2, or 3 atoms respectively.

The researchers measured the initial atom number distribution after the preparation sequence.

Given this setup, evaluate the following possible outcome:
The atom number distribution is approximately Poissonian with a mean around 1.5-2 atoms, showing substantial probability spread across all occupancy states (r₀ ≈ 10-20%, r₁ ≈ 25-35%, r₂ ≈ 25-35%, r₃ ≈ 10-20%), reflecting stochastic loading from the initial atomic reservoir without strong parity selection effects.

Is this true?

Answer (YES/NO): NO